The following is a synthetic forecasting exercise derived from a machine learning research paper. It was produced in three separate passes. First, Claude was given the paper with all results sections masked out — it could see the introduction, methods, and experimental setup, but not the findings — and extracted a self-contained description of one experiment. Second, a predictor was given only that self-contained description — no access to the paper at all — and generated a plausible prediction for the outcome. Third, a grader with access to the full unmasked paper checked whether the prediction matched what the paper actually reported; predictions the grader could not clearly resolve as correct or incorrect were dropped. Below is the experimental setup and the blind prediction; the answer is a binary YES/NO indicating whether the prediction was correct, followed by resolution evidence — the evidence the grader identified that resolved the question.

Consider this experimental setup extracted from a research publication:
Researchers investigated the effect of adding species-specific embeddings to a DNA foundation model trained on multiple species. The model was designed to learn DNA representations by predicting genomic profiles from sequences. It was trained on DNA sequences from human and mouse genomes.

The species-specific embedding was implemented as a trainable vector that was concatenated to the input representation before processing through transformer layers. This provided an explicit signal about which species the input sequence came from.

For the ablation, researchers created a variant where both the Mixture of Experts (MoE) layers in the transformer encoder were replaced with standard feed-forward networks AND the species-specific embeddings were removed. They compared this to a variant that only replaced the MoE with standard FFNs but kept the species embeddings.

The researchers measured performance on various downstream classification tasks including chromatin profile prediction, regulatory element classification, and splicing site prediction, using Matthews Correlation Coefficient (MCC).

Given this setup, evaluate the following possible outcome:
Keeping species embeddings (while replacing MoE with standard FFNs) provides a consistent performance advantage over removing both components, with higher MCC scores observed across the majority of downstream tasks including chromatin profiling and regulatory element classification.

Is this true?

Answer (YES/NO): NO